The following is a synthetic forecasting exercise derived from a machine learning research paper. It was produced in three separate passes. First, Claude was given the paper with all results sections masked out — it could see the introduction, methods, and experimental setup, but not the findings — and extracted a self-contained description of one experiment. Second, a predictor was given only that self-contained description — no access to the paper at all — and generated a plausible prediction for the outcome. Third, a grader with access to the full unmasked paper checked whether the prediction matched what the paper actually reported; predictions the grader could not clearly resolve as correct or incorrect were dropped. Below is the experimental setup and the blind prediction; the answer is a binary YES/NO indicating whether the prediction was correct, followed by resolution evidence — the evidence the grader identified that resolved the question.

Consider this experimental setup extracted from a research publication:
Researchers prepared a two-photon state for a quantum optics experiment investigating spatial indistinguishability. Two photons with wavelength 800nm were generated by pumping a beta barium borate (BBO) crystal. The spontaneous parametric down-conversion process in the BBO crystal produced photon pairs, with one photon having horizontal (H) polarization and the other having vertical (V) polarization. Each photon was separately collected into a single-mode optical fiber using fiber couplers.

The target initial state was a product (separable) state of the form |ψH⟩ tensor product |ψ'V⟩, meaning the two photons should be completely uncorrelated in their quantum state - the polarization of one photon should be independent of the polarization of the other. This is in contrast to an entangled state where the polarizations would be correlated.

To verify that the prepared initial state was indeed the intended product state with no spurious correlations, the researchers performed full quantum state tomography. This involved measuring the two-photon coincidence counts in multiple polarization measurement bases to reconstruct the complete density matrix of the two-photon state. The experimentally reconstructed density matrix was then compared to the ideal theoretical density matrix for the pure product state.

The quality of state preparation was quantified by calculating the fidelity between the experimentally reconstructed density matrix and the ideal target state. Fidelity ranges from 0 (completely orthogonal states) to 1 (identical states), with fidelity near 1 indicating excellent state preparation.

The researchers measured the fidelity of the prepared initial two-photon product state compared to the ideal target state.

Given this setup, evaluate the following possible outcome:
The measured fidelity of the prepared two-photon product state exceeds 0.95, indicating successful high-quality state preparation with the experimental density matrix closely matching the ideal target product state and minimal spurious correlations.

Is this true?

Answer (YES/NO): YES